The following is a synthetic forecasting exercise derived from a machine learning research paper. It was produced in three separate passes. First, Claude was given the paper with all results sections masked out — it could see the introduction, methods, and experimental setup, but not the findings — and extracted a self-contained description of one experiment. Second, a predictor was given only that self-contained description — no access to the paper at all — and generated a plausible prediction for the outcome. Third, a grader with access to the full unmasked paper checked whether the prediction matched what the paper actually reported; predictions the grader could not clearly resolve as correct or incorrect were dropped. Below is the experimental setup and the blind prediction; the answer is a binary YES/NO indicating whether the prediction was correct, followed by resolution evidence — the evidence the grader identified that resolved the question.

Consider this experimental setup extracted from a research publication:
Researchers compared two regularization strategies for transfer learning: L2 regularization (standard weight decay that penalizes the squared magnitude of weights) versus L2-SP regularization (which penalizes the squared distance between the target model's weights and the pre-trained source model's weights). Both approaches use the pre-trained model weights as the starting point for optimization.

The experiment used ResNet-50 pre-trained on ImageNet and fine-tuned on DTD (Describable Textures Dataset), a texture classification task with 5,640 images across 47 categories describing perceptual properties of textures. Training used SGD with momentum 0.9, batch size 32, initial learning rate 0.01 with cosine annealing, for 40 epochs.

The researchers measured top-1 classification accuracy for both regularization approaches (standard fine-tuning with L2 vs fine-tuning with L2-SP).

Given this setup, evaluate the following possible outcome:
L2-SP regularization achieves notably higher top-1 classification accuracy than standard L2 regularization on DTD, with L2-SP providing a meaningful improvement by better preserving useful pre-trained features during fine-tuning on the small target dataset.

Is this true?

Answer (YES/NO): YES